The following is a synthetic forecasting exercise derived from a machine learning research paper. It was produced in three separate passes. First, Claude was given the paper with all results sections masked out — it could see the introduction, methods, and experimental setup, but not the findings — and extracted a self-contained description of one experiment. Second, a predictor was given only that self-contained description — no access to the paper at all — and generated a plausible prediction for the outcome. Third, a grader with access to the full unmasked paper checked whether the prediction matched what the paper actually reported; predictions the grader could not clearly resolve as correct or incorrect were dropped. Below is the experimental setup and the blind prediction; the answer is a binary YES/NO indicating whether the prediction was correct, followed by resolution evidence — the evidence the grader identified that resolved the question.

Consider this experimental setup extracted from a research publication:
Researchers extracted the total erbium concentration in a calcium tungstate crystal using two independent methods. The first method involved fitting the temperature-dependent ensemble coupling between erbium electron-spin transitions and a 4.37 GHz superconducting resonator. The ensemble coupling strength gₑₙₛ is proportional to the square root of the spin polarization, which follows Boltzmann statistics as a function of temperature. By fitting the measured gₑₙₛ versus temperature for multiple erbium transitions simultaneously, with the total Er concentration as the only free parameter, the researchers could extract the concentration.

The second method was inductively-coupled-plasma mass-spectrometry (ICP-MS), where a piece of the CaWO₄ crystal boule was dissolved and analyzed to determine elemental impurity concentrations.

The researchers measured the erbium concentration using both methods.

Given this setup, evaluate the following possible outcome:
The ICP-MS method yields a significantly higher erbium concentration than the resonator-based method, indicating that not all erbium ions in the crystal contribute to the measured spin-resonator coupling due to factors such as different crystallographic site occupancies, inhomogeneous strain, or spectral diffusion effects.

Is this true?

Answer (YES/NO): NO